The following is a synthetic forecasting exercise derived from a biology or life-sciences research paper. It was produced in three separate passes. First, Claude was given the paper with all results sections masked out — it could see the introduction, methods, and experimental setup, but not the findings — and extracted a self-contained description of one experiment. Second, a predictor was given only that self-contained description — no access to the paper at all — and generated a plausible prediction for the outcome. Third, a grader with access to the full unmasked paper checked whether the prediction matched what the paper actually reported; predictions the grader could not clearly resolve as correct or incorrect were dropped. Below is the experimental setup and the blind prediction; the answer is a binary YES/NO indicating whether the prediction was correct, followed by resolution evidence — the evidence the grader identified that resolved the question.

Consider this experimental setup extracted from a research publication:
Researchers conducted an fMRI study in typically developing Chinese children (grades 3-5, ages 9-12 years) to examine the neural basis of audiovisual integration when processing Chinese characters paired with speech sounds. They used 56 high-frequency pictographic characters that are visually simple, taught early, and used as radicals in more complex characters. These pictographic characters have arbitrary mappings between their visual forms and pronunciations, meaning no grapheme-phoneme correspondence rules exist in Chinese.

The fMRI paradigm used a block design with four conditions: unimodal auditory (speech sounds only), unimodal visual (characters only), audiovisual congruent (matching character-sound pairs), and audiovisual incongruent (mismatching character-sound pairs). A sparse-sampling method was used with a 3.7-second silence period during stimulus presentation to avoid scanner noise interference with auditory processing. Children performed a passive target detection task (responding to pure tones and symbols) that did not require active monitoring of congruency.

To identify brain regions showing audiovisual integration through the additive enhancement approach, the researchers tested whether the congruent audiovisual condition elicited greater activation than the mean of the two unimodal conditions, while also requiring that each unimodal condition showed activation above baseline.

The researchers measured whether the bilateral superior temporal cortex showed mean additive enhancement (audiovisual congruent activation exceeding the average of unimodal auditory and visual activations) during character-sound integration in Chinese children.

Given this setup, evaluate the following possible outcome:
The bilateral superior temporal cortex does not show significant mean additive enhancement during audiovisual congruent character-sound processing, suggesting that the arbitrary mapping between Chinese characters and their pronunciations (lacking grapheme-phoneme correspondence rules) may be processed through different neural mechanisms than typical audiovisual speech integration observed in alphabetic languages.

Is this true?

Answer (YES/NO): NO